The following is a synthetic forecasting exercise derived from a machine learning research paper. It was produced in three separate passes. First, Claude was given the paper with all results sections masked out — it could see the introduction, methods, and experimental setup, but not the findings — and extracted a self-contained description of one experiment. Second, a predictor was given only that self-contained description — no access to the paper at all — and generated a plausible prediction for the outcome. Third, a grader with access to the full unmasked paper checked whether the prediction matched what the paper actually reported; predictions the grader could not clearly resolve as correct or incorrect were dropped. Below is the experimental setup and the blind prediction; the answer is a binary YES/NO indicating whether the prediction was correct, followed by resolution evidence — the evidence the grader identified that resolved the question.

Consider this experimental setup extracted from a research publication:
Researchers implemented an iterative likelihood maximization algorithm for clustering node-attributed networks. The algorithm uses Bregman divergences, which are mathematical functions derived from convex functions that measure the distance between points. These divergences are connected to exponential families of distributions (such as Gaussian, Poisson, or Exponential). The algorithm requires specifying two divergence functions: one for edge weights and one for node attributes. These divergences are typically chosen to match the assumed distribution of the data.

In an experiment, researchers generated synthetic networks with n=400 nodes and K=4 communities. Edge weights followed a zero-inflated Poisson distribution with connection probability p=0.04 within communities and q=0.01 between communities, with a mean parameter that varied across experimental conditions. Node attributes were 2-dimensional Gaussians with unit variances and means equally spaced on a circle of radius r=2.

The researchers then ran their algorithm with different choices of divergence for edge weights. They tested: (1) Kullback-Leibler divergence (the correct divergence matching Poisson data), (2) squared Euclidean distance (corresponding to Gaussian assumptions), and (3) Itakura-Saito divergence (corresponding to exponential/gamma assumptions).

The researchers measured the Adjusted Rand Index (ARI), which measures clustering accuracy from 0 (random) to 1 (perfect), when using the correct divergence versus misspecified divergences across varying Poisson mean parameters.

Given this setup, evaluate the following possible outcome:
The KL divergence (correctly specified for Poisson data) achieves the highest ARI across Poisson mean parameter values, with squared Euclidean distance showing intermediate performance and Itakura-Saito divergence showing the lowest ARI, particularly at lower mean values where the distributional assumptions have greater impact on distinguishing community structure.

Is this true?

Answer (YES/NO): NO